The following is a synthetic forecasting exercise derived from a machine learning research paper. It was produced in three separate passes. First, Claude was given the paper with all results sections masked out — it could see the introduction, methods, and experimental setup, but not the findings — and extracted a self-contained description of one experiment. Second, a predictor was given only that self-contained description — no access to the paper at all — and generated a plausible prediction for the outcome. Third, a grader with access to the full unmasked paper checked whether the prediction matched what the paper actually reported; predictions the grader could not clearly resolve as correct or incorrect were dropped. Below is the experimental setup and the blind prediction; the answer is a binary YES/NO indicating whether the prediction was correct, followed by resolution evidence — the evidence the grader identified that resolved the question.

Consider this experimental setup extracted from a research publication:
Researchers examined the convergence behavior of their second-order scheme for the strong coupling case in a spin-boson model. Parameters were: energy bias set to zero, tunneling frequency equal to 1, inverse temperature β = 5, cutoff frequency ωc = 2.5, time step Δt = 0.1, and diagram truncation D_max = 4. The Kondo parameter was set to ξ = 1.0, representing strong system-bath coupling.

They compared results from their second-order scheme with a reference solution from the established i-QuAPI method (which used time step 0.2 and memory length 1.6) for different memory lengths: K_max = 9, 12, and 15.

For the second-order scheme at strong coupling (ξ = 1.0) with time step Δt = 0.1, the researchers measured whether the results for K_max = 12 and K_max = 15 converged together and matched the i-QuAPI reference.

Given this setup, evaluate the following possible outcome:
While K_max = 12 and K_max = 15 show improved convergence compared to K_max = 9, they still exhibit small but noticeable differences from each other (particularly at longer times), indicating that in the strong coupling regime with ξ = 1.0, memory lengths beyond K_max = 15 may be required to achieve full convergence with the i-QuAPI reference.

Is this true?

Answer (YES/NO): NO